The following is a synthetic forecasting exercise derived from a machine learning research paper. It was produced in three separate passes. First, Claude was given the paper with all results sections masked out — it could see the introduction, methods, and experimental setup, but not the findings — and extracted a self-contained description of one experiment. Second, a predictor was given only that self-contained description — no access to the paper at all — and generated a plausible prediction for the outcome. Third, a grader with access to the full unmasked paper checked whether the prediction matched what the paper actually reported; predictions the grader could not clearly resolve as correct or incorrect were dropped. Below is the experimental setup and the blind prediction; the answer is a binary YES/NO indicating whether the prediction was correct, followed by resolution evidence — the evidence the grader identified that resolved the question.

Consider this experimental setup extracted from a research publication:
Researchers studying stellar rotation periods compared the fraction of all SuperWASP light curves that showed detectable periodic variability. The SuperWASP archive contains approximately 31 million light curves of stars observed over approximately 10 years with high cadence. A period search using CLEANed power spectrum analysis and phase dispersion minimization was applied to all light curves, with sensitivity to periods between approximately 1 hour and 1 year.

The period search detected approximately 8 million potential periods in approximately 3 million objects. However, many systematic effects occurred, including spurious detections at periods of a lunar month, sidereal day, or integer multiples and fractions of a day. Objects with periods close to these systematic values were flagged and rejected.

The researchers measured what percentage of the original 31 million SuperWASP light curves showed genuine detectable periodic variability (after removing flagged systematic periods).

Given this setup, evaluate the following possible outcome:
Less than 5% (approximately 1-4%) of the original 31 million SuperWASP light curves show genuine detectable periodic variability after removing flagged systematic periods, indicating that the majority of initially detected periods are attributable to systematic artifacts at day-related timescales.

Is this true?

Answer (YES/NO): YES